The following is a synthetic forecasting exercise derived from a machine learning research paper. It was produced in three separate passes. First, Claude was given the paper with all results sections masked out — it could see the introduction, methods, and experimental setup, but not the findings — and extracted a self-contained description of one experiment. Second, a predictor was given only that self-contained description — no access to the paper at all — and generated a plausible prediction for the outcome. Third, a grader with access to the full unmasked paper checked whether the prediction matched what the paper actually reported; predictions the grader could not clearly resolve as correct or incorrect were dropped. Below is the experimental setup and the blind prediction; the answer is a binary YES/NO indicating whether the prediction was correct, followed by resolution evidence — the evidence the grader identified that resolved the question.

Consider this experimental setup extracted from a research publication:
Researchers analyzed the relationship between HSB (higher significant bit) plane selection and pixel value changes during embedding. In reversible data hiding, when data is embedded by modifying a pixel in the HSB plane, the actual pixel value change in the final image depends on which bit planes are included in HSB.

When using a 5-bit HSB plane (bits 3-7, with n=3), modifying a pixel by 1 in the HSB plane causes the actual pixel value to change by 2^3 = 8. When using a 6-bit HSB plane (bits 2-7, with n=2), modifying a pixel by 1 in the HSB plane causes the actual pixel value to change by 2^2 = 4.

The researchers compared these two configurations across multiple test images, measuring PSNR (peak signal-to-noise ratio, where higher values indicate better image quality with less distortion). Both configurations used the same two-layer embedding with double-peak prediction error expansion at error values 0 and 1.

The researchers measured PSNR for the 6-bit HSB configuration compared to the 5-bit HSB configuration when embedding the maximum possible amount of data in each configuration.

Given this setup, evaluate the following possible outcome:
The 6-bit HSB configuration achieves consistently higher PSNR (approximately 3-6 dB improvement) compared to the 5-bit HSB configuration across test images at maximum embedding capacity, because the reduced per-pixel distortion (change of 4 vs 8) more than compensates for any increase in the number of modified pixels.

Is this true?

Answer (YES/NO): NO